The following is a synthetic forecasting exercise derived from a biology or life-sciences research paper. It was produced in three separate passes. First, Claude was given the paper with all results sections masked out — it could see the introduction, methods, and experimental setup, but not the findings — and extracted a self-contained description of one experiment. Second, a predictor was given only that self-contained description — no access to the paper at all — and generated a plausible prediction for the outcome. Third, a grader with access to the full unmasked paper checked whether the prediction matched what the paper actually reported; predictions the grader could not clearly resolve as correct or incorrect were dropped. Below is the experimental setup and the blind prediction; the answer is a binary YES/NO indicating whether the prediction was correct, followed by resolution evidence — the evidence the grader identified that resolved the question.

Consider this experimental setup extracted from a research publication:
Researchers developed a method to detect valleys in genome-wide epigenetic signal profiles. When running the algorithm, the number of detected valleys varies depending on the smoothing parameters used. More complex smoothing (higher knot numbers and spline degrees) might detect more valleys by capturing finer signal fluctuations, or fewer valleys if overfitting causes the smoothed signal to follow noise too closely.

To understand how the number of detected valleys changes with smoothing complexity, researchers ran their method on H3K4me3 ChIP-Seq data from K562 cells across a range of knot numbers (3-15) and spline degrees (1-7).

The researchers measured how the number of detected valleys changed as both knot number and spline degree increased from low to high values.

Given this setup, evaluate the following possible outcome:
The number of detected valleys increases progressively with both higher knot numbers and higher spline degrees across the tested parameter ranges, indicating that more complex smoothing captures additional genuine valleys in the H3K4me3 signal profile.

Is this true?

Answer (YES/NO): NO